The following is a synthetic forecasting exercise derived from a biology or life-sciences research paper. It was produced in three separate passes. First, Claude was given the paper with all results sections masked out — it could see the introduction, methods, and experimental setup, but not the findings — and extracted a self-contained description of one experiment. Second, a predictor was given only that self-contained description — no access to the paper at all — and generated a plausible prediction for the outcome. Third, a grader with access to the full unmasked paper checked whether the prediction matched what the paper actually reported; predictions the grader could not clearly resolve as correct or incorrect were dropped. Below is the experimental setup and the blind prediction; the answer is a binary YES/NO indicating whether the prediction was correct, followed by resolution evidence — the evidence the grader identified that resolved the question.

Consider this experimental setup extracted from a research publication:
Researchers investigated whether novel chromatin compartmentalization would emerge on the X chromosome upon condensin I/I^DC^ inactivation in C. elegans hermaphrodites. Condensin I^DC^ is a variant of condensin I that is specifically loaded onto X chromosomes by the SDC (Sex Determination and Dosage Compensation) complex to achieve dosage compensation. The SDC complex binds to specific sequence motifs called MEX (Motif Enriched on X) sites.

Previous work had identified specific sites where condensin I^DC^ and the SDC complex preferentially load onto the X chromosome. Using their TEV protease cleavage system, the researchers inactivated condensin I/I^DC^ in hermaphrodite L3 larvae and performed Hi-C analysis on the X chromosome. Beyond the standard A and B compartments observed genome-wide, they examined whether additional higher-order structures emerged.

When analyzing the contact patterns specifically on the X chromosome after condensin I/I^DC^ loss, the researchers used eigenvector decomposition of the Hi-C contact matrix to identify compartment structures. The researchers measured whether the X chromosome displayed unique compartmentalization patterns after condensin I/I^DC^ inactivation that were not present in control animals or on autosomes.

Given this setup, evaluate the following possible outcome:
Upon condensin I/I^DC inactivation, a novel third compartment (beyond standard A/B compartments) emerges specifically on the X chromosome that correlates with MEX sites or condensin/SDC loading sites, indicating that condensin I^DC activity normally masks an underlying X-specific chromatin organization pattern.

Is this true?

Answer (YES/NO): YES